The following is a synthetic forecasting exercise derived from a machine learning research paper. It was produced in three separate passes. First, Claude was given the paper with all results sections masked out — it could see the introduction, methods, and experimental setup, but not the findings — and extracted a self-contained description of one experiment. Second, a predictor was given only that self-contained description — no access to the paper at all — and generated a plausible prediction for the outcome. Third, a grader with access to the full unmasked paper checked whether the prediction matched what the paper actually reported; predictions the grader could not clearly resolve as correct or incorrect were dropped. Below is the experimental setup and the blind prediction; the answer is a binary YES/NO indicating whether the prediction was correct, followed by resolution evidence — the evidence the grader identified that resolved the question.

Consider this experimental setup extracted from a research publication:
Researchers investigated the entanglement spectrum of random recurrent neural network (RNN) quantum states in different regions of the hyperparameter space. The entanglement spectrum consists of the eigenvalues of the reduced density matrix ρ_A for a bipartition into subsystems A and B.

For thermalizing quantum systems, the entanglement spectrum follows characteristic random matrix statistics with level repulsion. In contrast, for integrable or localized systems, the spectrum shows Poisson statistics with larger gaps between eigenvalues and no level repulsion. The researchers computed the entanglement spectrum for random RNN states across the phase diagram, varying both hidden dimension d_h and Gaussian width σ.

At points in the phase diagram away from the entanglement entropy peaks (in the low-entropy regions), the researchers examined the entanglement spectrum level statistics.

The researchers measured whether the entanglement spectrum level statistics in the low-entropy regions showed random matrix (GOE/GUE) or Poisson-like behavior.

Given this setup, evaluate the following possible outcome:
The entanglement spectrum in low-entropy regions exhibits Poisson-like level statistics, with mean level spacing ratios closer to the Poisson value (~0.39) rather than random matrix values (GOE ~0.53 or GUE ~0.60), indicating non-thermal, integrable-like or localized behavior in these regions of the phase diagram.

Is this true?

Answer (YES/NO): YES